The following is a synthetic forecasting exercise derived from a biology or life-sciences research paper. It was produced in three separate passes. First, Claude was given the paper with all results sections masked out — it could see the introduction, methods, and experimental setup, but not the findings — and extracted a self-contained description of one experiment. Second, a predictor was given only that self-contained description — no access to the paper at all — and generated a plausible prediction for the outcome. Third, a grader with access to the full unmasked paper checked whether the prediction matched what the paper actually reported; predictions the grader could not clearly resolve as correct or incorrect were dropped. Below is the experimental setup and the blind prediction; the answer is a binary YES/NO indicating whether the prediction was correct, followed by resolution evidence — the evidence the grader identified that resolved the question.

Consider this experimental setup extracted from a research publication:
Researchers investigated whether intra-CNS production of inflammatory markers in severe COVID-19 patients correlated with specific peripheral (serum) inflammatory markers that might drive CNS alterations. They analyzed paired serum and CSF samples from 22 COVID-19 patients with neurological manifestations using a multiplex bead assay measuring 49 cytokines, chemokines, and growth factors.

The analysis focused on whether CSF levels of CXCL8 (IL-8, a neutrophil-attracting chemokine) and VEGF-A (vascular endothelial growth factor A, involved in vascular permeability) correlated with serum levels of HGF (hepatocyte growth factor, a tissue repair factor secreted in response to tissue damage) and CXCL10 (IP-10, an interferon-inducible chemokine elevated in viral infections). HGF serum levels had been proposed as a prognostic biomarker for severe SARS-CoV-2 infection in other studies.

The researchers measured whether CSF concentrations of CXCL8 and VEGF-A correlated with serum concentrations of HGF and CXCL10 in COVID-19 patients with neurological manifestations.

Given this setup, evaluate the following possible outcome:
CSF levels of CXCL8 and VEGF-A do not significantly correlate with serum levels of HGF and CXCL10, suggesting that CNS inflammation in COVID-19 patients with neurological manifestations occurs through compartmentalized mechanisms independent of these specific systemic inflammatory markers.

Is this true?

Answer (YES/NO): NO